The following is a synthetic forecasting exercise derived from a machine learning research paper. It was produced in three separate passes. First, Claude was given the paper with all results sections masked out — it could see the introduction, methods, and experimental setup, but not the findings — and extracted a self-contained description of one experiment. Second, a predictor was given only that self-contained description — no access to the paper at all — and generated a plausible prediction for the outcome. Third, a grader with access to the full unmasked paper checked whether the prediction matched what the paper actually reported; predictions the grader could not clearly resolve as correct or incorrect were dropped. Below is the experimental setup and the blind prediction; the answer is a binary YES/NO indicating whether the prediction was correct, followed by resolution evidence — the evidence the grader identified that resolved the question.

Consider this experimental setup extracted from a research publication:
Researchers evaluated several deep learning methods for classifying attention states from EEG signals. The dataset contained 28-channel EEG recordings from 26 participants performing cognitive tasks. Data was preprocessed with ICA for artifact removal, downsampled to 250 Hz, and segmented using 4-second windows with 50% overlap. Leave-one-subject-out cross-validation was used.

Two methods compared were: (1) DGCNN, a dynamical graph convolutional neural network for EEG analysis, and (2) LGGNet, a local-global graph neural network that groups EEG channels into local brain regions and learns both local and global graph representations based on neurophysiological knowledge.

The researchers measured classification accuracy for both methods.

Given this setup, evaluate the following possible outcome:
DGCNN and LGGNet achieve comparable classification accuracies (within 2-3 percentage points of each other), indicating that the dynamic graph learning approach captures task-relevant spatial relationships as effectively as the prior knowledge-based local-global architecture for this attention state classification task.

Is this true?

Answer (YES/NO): NO